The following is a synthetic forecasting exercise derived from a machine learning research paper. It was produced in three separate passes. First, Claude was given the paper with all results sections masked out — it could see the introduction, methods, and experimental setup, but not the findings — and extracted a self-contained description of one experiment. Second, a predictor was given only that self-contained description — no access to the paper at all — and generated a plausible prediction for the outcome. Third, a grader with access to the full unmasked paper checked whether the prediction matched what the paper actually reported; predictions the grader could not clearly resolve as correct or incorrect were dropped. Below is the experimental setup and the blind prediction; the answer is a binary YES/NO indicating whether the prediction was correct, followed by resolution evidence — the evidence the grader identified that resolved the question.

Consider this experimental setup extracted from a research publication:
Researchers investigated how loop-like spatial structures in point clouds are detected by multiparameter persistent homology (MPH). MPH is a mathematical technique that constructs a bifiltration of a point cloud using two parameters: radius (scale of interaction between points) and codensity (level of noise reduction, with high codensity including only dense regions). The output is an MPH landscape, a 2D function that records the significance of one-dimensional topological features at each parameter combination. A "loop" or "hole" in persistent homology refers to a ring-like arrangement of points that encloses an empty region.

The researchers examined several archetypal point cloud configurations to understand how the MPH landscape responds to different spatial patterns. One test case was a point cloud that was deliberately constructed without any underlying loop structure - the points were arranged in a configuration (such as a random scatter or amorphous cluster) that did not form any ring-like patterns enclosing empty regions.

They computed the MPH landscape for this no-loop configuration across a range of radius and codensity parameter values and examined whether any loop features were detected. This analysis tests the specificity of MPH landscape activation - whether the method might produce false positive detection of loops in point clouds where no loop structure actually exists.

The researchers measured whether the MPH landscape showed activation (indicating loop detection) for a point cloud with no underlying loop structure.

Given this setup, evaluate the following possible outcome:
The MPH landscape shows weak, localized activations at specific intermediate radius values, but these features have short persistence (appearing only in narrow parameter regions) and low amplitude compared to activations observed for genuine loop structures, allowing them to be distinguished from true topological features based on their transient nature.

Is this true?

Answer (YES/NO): NO